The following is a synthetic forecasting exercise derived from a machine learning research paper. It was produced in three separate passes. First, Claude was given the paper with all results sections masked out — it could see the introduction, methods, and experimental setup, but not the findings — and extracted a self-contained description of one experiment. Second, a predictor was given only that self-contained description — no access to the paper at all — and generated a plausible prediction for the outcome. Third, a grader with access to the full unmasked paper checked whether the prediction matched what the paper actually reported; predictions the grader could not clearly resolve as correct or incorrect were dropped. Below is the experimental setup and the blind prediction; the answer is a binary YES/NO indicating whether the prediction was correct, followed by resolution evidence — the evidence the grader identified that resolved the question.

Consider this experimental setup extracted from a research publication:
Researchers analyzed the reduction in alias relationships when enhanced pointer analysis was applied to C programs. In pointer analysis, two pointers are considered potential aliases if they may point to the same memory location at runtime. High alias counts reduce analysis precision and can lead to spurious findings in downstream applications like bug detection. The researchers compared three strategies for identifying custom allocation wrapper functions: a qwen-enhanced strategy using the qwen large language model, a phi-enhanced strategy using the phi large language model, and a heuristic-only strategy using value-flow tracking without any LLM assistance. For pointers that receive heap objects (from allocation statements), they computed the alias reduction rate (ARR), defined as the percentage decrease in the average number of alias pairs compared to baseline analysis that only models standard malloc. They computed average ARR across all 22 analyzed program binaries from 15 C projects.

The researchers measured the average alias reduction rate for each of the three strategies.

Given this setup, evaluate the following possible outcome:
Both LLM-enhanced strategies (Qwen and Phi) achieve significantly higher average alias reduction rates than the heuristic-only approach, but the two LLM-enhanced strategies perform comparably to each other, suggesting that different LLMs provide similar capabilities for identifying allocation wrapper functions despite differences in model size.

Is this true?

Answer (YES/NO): YES